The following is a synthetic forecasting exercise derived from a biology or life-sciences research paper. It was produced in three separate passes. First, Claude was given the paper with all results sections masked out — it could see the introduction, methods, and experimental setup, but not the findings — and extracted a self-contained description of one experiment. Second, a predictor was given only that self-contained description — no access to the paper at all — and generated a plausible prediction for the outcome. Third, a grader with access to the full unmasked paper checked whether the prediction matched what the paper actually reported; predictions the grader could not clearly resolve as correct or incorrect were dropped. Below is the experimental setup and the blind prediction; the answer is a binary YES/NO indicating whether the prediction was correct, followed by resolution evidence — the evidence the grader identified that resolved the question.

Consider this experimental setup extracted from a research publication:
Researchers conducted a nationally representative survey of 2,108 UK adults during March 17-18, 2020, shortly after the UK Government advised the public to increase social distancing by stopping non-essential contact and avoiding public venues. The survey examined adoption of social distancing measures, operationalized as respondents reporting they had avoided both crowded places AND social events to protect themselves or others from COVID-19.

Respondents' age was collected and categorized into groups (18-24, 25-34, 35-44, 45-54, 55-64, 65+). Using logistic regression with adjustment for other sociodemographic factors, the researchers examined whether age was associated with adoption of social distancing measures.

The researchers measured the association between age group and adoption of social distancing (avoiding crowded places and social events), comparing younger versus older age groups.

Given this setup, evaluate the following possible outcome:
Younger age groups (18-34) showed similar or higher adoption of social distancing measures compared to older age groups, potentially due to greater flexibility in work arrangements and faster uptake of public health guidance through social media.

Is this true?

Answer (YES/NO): NO